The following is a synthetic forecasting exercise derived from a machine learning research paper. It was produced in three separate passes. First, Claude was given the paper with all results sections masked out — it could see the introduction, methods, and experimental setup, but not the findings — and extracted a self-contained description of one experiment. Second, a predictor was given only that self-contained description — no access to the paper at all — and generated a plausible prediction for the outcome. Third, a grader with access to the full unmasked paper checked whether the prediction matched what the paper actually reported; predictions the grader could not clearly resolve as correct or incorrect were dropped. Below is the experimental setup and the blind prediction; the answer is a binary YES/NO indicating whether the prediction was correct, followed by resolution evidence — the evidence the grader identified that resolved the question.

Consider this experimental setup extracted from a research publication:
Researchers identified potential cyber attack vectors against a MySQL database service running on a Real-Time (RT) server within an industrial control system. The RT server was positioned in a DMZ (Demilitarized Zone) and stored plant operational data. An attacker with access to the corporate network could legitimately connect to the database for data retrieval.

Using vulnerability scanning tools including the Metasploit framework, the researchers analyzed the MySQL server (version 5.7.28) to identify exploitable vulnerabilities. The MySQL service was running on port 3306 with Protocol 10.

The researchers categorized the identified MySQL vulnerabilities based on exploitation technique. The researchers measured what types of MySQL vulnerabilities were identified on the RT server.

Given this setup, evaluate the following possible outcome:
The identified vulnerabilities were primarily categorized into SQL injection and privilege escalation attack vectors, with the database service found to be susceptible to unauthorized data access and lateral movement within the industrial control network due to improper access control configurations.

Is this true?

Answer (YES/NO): NO